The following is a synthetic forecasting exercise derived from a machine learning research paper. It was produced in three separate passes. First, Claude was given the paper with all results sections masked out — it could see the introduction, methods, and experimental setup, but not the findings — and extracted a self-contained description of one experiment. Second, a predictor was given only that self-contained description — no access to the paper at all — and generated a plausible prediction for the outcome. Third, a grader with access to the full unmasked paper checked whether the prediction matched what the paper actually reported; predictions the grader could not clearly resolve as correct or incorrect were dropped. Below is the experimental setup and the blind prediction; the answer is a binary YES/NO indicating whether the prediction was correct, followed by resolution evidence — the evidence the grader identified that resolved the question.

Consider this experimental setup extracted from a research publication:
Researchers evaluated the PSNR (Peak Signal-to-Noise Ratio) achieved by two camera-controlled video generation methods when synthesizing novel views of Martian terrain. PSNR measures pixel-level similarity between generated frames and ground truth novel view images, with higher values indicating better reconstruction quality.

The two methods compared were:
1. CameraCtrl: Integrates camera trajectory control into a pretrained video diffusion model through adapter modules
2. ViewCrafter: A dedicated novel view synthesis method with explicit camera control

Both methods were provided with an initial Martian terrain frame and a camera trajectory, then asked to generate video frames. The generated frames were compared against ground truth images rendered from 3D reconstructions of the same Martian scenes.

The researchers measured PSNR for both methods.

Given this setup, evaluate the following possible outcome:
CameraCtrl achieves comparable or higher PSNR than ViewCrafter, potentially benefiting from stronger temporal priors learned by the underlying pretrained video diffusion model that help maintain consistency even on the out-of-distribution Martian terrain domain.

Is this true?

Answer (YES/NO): YES